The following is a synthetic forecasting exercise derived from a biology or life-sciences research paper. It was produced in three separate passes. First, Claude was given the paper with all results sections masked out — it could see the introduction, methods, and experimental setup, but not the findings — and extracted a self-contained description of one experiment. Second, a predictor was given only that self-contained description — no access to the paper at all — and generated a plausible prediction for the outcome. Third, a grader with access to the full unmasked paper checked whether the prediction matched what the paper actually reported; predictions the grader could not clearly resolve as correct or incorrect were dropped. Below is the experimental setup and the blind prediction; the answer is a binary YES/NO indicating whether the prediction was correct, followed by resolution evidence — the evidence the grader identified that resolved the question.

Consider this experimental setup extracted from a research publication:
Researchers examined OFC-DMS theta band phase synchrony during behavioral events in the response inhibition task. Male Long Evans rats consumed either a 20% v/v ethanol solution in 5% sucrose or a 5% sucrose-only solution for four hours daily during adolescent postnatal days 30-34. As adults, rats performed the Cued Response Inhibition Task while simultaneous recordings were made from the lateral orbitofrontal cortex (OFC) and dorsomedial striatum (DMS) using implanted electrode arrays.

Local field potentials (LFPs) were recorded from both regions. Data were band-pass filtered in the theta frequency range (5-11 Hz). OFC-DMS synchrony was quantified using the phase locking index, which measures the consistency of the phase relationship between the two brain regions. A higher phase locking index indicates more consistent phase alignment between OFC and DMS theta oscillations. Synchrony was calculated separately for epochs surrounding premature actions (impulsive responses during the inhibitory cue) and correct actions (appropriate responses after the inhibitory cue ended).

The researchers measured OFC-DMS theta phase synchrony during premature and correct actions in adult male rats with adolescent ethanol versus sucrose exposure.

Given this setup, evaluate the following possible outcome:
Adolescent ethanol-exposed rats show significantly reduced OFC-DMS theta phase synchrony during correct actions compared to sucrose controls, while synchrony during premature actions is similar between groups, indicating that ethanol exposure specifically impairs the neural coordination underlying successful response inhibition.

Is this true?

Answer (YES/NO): NO